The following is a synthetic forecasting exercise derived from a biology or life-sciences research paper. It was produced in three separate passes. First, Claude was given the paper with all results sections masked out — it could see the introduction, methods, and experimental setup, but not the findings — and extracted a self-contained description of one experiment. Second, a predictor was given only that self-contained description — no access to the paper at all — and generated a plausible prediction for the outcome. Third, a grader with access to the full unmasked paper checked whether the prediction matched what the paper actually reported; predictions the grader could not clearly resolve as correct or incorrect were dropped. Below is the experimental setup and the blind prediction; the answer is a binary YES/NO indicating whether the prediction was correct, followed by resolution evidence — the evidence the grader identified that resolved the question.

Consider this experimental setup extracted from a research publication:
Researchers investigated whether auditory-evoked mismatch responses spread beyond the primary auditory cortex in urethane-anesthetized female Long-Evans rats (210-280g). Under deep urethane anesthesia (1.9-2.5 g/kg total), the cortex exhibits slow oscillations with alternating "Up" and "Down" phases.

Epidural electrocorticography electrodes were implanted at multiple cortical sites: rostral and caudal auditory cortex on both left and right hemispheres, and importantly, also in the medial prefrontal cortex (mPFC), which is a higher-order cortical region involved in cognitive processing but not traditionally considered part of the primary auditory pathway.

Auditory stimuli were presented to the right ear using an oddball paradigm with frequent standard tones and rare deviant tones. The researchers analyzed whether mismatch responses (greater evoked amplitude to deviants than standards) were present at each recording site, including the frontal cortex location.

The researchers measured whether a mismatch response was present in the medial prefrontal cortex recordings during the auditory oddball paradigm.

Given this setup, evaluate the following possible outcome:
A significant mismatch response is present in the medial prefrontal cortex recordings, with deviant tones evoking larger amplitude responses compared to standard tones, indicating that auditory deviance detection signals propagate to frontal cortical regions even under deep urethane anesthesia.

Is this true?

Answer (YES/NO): YES